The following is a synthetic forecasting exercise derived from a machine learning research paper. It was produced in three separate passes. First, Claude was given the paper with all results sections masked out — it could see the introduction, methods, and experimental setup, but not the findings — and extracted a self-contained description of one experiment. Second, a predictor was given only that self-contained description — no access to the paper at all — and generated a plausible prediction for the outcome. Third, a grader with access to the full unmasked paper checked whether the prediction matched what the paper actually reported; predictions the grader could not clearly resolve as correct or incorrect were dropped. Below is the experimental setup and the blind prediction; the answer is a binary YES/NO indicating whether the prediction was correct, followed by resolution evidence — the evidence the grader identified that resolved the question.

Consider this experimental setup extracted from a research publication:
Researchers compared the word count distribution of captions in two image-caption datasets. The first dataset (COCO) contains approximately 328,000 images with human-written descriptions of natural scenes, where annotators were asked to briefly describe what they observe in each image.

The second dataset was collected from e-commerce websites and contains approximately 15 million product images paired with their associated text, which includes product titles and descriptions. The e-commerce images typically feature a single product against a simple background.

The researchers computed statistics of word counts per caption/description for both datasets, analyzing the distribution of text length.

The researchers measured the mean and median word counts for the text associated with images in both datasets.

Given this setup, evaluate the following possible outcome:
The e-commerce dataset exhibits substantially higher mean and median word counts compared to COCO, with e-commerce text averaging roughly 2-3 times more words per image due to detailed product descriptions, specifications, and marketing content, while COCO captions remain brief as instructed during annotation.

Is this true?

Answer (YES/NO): NO